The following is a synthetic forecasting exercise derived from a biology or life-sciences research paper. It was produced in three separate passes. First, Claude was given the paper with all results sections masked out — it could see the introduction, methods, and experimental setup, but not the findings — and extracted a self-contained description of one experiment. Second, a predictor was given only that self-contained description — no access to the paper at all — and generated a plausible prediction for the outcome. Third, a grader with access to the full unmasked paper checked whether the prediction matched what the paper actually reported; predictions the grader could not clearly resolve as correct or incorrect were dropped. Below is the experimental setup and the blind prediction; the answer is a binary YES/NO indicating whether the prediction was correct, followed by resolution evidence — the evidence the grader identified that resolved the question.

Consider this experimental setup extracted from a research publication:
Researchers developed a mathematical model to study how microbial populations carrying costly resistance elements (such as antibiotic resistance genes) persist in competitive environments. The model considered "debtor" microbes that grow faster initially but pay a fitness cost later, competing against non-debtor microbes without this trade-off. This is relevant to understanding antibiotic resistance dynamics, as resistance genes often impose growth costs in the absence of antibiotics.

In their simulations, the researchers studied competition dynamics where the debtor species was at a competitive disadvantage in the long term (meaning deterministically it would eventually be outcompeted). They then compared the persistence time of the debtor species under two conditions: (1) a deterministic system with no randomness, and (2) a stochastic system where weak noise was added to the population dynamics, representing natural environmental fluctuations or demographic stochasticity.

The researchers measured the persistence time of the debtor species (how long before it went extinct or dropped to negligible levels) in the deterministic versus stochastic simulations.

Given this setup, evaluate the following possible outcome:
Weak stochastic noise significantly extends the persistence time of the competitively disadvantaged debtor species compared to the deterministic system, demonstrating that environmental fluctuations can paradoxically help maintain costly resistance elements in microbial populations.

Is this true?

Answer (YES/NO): YES